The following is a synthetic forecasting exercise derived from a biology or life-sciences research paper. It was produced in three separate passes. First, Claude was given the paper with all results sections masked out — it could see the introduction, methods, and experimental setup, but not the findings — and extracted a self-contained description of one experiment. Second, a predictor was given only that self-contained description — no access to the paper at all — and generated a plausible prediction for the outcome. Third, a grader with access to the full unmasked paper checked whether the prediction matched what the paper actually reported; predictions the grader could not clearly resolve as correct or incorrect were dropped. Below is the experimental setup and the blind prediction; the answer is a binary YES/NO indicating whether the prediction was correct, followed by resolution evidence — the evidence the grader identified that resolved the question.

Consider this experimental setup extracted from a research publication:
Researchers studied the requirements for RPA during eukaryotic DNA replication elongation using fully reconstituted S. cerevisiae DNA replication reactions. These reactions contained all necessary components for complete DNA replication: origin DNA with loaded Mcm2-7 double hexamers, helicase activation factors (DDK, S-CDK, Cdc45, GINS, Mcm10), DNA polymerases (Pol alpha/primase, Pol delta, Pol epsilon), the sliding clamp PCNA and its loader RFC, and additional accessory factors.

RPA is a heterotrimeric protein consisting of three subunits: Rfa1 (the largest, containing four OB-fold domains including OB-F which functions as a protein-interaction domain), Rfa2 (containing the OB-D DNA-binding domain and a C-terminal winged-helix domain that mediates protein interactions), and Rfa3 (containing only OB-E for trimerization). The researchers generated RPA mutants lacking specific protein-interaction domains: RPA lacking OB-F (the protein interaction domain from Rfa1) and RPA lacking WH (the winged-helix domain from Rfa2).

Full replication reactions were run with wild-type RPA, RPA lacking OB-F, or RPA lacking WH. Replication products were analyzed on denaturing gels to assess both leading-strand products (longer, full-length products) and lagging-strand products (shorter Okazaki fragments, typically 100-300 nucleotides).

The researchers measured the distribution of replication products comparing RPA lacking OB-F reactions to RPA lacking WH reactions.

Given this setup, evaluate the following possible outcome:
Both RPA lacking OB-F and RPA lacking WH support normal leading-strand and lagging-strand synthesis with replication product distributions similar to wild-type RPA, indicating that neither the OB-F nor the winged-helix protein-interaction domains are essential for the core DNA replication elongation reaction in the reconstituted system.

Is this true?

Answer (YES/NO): NO